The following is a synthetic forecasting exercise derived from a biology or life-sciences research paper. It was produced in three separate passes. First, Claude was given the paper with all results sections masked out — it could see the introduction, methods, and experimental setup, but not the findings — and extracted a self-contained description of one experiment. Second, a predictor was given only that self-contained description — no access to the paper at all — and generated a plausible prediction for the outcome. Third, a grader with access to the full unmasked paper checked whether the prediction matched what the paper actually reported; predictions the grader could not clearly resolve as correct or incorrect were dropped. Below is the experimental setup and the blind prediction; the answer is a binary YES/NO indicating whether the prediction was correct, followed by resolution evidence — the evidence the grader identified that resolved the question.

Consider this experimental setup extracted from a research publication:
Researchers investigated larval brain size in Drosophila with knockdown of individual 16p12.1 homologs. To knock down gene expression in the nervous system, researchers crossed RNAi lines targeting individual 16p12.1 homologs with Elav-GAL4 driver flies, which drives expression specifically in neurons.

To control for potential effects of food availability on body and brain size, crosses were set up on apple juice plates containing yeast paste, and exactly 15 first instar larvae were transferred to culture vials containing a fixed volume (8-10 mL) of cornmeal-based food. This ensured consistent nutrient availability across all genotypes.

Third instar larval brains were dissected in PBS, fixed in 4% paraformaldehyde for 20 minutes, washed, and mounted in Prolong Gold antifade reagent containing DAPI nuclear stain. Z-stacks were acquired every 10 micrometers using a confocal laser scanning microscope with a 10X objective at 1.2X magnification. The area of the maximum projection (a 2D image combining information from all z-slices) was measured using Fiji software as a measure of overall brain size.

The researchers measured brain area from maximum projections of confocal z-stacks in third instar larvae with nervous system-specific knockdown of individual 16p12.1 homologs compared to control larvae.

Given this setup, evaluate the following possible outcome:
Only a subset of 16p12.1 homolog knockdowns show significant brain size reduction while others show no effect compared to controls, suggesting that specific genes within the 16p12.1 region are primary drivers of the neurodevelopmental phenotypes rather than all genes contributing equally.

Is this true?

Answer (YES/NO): YES